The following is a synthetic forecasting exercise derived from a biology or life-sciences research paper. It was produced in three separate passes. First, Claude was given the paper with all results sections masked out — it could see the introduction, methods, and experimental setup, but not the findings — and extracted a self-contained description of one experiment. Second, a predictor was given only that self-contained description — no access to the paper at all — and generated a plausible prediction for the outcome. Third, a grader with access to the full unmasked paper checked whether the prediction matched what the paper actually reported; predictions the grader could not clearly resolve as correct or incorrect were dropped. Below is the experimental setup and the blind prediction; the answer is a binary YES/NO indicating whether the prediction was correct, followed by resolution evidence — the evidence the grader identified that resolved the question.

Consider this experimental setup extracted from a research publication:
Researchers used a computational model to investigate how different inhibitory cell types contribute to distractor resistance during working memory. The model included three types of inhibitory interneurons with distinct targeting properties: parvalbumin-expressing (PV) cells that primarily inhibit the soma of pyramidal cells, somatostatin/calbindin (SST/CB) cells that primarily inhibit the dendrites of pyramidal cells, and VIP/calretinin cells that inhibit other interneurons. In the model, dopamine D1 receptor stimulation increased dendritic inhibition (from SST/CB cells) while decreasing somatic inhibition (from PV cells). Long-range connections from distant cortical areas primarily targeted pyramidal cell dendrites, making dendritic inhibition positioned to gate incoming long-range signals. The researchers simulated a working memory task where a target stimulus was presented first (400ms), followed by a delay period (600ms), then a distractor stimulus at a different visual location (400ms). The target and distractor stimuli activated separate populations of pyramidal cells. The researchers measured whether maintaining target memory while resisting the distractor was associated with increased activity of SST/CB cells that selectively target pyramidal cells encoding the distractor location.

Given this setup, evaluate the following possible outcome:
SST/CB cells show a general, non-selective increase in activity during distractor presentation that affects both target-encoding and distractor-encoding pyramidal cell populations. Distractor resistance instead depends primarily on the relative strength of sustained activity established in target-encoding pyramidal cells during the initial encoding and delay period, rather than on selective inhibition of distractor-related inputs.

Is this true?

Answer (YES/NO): NO